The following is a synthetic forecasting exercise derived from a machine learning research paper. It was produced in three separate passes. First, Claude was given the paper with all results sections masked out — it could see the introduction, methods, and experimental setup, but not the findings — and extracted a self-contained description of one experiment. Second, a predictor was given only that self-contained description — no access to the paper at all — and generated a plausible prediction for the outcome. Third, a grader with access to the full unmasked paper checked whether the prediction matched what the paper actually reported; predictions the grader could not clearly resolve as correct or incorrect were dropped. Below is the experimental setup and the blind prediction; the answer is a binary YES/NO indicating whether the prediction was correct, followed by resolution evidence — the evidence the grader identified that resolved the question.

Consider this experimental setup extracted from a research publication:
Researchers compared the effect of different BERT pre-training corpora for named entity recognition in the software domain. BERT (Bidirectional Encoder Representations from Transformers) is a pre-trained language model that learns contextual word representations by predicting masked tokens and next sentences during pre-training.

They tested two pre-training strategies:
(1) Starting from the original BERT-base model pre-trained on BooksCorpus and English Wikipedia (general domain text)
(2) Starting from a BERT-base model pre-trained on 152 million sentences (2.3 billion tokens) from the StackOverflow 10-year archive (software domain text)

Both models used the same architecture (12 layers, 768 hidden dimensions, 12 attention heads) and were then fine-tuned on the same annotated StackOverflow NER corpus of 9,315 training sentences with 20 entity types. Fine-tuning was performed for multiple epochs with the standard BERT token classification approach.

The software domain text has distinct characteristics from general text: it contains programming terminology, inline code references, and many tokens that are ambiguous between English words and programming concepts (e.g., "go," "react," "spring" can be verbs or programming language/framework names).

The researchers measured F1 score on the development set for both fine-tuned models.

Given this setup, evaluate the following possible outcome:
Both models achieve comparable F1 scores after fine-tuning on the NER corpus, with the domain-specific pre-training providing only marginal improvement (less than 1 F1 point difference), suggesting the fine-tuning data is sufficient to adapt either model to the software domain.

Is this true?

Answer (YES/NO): NO